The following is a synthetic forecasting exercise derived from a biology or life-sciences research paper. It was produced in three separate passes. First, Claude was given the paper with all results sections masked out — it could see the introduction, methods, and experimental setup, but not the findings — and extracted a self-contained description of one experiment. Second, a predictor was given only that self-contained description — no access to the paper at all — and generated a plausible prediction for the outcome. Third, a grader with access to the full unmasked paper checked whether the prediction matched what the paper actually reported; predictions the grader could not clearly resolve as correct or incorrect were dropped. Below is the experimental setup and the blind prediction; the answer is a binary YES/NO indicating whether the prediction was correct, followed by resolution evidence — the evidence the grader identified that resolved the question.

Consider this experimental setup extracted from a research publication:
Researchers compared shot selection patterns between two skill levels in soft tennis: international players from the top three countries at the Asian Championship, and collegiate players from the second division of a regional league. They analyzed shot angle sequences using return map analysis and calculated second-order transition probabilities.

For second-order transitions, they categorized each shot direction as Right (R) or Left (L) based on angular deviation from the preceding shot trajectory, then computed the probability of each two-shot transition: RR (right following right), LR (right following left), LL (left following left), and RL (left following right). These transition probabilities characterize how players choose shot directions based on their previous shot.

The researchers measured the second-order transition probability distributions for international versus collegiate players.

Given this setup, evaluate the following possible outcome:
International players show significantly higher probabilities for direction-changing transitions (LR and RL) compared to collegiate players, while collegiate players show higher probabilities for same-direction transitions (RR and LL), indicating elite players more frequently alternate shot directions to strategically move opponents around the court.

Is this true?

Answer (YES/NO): YES